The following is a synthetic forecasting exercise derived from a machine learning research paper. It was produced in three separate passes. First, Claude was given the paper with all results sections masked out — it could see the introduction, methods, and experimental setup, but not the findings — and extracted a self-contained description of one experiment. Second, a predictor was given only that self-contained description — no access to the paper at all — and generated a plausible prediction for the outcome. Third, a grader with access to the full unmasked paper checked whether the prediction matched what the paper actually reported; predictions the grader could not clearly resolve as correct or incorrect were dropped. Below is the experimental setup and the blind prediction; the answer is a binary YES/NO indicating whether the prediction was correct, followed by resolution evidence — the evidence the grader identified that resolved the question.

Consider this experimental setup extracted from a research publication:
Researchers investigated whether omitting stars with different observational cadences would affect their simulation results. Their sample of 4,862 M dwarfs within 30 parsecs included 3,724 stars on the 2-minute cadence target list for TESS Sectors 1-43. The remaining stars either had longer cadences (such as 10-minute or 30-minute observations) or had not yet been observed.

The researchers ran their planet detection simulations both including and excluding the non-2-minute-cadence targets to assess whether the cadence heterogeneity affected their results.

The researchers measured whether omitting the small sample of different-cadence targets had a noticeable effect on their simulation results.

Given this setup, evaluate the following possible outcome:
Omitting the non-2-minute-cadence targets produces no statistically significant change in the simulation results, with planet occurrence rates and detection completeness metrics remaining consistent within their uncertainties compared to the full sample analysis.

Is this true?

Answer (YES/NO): YES